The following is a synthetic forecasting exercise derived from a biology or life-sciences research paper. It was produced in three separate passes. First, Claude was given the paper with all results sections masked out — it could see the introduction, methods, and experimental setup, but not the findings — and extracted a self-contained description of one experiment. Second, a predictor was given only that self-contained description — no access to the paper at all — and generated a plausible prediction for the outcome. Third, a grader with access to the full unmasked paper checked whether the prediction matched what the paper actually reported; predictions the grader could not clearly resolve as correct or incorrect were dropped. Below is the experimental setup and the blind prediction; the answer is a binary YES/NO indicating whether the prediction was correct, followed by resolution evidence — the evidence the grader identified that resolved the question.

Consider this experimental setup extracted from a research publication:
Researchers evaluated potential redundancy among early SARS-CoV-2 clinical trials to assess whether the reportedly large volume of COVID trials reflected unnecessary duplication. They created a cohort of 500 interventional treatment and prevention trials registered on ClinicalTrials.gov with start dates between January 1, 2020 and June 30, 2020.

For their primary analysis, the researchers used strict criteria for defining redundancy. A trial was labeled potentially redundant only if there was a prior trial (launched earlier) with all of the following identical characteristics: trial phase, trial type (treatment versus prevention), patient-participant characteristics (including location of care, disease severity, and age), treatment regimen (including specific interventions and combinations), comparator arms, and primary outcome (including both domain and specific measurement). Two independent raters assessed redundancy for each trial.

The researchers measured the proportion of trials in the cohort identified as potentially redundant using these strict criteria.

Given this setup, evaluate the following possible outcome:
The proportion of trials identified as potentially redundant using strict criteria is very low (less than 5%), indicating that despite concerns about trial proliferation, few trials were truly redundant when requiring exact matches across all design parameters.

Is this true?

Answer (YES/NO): YES